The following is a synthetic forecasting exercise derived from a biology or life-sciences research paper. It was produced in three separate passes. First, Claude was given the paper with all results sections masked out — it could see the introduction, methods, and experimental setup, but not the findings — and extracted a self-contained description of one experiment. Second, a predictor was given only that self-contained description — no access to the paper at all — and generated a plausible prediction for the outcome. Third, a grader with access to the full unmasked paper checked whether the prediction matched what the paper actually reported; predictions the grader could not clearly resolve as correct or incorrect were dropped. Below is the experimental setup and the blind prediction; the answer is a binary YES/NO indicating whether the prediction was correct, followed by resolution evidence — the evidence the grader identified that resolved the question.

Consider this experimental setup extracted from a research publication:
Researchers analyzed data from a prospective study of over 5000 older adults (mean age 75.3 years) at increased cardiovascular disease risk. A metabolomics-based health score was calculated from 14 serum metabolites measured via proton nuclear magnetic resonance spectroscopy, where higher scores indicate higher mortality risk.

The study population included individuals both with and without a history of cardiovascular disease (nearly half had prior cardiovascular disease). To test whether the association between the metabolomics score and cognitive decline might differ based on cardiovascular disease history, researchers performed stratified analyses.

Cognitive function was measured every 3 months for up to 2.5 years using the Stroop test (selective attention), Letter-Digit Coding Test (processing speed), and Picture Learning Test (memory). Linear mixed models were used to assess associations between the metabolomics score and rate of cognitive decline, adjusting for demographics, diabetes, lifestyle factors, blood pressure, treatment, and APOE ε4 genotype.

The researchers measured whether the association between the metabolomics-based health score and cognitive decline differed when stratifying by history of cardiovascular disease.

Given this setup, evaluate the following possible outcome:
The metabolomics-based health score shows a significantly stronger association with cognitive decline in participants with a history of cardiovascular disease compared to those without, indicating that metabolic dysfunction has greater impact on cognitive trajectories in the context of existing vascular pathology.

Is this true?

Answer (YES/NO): NO